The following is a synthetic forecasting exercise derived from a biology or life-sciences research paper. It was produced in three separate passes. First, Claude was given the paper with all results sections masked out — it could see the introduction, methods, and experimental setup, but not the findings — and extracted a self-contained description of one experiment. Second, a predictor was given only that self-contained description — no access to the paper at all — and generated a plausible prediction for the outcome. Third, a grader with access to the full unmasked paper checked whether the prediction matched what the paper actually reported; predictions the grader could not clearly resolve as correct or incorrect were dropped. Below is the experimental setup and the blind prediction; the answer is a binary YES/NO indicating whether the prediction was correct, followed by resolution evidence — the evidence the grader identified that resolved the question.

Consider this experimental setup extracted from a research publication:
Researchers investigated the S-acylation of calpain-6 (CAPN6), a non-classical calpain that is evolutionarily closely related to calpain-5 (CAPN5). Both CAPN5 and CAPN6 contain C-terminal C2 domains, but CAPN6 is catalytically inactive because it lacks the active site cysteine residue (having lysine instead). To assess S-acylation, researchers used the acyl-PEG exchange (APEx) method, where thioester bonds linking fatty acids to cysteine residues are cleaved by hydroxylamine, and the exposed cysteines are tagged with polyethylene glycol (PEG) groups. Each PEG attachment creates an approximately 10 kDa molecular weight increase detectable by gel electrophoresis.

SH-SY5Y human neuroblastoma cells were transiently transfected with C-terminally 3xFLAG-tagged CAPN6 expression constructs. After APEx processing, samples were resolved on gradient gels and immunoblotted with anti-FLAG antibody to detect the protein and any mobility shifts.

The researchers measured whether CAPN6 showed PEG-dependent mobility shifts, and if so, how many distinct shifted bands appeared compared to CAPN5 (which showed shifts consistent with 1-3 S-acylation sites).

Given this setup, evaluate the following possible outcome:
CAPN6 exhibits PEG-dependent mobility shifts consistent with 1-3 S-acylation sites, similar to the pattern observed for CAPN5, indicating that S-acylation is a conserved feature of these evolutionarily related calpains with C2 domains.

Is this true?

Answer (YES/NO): NO